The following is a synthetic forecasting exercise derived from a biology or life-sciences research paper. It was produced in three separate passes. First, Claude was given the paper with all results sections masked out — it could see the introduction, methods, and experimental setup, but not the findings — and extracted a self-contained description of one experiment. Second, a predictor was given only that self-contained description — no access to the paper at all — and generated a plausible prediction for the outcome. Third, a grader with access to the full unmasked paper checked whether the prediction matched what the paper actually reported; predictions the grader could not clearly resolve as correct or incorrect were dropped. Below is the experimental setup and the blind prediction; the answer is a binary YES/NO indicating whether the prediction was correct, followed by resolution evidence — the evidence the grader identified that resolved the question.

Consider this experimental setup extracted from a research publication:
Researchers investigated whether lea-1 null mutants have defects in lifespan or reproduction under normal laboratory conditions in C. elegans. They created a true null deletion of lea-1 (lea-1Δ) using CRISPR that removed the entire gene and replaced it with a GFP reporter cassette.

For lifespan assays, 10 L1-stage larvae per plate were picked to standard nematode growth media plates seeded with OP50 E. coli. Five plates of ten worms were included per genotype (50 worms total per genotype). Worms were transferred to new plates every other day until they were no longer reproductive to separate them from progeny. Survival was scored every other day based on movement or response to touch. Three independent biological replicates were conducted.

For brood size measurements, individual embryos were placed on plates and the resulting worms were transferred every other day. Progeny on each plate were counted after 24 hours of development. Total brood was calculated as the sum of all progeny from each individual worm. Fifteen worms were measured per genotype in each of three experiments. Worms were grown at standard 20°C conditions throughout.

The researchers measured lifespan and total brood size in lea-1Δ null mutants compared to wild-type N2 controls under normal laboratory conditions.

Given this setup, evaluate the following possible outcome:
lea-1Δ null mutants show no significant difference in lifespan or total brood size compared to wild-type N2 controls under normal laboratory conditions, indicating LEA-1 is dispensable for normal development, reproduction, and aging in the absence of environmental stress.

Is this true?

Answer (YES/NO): YES